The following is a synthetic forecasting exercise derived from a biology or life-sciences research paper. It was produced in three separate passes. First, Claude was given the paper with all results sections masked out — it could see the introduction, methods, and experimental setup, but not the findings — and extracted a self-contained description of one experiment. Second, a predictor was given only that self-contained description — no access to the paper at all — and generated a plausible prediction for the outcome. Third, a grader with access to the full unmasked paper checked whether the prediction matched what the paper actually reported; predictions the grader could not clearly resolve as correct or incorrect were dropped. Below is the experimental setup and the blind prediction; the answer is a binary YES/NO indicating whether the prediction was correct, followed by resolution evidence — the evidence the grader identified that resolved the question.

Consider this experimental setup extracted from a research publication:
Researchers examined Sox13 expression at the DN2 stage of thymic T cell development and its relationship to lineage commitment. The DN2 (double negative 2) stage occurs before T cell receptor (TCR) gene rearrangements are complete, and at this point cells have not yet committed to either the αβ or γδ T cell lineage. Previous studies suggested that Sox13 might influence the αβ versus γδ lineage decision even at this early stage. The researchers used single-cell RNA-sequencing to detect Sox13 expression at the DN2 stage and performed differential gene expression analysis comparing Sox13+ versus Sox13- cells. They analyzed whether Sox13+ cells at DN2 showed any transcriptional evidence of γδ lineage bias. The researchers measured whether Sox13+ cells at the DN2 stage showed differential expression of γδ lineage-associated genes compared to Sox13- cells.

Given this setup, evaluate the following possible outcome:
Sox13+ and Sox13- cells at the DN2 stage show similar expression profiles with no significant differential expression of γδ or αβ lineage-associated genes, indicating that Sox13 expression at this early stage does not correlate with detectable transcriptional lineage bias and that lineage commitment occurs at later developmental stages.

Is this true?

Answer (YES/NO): NO